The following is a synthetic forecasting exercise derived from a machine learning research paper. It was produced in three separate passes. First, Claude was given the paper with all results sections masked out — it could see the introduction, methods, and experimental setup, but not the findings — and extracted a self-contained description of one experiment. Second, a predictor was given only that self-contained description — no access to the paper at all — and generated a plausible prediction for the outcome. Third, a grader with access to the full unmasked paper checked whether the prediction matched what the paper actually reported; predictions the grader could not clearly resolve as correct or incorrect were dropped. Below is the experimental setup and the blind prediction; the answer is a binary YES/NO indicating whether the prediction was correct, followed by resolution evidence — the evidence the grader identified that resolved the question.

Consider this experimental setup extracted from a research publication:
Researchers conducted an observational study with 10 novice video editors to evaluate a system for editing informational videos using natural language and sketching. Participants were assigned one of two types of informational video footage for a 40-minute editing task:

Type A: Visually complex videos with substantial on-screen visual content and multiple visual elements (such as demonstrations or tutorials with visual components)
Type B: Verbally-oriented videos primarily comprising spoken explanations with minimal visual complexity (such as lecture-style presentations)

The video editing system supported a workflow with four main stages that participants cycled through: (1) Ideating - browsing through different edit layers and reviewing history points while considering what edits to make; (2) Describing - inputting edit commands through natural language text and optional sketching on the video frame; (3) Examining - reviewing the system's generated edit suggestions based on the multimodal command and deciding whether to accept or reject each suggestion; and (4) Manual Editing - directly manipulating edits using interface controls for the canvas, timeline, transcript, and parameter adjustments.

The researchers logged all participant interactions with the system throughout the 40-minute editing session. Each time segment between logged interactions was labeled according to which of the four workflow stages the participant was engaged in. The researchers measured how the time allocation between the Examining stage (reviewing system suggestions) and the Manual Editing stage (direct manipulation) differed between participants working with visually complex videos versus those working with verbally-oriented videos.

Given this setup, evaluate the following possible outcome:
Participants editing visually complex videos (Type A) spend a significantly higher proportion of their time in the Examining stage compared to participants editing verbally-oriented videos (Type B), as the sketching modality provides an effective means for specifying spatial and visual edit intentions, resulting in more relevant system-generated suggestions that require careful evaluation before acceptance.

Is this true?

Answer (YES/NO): YES